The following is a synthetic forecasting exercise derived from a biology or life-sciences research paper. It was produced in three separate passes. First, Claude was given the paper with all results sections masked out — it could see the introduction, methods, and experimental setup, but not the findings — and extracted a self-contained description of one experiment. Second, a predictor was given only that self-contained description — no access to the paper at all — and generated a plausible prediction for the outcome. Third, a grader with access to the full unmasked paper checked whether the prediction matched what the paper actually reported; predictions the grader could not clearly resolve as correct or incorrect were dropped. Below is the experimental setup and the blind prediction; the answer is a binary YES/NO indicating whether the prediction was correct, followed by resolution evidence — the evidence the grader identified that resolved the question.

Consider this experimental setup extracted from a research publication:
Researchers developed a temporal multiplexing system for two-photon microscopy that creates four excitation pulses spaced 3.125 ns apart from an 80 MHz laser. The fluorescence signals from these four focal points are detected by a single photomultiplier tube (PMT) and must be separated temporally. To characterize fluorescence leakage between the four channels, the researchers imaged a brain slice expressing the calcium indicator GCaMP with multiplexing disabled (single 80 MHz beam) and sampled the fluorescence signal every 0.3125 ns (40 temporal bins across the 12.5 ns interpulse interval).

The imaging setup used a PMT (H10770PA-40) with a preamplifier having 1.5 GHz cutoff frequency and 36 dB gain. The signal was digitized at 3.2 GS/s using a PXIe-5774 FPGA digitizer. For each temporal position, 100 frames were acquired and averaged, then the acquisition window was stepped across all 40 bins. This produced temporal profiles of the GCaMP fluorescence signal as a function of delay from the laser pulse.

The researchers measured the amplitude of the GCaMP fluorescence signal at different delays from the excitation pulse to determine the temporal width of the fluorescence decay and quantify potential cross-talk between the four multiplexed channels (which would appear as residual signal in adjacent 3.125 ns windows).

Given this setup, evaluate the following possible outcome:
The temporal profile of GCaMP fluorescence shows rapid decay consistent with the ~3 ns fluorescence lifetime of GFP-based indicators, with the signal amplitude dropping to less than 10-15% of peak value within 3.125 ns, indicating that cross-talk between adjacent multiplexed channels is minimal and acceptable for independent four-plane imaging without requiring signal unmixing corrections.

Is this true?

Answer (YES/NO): NO